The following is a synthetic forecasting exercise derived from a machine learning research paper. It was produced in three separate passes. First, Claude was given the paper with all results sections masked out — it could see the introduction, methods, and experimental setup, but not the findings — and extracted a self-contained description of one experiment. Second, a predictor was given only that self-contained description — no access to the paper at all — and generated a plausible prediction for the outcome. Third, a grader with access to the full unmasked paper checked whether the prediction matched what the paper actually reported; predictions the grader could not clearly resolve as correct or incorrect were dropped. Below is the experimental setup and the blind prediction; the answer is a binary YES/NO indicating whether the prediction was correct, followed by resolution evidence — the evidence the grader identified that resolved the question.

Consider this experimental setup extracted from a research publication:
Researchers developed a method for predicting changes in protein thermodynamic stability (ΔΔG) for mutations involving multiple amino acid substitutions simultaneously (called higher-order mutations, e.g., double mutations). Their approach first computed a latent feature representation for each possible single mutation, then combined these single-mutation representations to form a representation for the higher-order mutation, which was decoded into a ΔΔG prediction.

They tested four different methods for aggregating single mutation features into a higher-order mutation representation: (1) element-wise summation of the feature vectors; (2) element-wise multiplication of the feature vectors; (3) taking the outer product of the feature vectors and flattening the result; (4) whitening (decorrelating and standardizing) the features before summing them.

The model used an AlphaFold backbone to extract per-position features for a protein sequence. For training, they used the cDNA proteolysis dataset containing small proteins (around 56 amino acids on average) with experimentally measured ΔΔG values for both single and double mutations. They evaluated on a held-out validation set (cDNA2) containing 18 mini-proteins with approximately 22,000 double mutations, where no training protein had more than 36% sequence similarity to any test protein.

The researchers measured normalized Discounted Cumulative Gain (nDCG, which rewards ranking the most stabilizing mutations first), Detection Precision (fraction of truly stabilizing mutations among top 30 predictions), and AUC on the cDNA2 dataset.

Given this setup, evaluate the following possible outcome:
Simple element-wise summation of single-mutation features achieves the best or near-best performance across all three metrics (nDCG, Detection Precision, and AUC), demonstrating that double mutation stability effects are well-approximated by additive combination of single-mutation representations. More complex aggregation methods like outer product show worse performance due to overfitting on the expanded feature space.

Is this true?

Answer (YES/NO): YES